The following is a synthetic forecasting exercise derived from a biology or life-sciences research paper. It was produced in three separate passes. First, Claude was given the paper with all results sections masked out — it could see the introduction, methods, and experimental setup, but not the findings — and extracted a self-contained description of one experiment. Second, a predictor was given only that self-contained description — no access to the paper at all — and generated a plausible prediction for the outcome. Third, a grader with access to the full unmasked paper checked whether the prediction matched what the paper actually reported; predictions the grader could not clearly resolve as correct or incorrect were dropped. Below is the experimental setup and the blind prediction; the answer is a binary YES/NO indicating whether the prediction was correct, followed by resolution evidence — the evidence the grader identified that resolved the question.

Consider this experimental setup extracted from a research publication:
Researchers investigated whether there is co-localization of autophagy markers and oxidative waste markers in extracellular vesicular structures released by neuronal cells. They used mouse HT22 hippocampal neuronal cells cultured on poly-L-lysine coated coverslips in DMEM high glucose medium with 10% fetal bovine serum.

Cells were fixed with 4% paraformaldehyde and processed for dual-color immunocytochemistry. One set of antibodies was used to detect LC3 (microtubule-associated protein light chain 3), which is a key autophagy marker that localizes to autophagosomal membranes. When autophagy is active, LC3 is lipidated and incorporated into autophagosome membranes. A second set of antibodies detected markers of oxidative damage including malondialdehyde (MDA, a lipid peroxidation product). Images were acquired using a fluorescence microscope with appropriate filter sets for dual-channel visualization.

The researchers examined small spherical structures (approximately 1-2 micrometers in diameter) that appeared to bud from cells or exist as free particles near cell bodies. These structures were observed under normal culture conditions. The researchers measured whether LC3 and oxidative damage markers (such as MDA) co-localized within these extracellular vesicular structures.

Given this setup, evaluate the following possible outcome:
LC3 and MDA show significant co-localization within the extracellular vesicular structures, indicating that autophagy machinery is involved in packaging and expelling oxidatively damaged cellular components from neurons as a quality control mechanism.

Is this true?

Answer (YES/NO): YES